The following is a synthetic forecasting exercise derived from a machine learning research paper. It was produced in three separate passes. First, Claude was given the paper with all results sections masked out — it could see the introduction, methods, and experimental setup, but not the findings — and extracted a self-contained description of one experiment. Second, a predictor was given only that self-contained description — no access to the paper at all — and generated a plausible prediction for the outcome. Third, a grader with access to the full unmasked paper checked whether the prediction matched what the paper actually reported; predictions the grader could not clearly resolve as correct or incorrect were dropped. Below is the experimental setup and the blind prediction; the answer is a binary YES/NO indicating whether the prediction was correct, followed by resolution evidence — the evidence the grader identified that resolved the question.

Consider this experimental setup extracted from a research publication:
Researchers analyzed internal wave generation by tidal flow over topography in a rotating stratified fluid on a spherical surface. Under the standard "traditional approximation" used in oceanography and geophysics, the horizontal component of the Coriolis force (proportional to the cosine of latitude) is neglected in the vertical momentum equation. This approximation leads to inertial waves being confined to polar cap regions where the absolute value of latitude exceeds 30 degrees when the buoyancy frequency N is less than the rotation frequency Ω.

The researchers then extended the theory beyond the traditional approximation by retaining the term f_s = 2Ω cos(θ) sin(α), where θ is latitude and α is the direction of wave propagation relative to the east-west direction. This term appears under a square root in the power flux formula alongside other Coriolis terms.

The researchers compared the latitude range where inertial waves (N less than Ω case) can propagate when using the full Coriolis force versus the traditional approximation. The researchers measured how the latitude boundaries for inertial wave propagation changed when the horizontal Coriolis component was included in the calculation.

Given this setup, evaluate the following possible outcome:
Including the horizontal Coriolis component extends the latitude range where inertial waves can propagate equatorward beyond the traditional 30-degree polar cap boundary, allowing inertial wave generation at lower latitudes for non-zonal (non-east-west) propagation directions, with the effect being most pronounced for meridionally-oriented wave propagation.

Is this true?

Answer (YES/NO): YES